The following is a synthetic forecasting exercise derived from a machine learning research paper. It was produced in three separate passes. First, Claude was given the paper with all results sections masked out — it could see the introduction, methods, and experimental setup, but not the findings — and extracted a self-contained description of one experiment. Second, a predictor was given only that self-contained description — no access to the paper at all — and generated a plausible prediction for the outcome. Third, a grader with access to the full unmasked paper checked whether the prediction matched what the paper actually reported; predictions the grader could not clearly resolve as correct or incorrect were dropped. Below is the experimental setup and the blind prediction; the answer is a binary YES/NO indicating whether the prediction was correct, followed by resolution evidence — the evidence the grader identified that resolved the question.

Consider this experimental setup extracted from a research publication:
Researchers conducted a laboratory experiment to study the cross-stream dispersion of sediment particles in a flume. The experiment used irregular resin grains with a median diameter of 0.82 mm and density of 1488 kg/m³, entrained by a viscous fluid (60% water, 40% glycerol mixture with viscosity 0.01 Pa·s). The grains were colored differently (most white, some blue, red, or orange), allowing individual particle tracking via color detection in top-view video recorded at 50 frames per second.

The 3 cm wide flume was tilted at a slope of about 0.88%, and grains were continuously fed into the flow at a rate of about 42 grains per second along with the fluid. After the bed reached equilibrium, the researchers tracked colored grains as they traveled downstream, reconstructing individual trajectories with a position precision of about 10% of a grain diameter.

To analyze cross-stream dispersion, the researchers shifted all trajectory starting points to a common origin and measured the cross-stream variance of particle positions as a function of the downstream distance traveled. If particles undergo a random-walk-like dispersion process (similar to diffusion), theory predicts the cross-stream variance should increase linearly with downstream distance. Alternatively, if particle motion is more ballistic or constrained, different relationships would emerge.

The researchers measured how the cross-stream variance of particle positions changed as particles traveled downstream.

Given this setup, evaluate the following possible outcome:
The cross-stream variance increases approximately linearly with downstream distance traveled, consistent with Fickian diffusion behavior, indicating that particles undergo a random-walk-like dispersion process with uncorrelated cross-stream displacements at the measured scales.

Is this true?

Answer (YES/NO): YES